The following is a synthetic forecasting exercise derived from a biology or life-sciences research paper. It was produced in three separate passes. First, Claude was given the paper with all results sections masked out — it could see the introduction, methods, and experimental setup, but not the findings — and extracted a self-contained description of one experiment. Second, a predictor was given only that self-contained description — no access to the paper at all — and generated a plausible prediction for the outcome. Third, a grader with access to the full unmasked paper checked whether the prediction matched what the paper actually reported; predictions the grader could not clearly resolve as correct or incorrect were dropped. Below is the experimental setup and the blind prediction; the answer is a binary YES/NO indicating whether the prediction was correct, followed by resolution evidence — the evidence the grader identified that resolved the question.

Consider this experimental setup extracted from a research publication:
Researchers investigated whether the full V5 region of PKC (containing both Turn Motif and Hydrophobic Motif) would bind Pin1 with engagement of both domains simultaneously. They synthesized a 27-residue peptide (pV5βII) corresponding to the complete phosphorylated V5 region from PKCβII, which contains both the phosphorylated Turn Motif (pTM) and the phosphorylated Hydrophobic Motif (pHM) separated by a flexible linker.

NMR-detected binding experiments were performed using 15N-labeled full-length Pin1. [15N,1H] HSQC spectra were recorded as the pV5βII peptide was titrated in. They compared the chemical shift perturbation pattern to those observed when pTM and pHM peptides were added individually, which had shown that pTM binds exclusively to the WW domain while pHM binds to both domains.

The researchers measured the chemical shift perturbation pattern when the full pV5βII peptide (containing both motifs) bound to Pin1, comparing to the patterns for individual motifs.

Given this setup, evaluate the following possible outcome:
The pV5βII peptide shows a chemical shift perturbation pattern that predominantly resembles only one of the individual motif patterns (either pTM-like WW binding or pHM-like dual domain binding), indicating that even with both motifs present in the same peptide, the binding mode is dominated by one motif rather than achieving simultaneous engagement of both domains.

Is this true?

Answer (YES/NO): NO